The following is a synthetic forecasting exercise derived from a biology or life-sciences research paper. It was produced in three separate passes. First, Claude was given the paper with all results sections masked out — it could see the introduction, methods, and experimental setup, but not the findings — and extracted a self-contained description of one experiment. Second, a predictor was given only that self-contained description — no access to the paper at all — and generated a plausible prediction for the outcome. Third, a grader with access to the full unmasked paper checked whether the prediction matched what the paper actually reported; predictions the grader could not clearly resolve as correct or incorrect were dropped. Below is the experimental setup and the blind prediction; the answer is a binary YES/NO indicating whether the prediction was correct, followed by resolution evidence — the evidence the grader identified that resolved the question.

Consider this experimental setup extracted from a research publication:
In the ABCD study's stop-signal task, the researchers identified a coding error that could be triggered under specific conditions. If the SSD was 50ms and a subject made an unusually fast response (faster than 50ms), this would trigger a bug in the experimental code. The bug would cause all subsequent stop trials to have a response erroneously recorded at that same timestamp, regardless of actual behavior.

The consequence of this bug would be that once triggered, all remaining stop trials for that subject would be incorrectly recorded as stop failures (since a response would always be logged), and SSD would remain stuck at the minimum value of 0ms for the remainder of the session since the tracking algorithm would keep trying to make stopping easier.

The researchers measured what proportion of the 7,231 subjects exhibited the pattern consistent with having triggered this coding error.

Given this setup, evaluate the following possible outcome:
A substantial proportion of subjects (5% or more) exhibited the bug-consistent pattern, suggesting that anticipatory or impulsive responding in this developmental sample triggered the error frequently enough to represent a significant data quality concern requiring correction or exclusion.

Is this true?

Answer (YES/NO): NO